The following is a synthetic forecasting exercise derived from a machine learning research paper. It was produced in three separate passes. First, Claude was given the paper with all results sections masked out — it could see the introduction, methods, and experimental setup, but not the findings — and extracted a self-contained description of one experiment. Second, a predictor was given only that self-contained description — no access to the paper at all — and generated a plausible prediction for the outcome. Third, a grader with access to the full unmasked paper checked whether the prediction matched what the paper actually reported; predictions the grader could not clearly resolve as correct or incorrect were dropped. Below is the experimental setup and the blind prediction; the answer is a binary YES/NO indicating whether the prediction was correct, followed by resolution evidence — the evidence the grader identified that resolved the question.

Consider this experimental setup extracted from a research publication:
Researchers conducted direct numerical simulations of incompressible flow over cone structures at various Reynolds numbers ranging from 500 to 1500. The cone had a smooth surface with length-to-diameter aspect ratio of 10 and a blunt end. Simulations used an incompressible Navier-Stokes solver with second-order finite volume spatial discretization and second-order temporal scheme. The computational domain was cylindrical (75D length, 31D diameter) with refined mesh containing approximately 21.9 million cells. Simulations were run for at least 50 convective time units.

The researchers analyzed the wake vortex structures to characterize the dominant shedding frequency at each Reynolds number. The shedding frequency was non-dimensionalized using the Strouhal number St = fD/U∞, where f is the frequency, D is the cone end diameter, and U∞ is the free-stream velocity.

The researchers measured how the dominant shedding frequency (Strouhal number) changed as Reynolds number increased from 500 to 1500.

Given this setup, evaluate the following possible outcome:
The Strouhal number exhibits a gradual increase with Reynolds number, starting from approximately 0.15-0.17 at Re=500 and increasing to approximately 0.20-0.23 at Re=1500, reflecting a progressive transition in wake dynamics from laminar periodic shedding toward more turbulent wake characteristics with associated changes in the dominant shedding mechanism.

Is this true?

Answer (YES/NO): NO